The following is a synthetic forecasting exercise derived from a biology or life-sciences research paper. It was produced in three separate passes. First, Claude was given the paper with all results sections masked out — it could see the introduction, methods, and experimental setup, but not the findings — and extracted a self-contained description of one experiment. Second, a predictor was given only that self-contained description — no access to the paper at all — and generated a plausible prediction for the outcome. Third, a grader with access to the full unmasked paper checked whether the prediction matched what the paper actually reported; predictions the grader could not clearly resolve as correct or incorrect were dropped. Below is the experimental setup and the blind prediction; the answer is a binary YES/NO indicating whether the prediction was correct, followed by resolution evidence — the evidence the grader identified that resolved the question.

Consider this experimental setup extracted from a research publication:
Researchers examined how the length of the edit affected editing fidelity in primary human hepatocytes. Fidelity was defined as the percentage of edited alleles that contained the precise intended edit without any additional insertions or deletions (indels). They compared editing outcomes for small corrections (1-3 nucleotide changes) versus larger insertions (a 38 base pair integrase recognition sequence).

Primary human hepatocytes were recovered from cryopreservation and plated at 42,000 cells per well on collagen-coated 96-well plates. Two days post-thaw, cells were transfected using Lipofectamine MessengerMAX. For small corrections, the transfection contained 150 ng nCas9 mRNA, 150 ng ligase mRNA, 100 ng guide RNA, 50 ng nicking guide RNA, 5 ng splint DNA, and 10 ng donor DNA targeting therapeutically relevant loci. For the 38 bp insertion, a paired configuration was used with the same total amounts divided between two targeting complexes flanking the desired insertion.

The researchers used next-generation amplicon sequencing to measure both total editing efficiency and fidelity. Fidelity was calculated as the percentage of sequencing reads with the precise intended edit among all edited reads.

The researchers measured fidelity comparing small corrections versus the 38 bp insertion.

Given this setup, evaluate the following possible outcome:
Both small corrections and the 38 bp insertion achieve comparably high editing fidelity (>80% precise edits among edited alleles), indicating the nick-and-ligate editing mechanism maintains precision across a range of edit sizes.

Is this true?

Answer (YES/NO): NO